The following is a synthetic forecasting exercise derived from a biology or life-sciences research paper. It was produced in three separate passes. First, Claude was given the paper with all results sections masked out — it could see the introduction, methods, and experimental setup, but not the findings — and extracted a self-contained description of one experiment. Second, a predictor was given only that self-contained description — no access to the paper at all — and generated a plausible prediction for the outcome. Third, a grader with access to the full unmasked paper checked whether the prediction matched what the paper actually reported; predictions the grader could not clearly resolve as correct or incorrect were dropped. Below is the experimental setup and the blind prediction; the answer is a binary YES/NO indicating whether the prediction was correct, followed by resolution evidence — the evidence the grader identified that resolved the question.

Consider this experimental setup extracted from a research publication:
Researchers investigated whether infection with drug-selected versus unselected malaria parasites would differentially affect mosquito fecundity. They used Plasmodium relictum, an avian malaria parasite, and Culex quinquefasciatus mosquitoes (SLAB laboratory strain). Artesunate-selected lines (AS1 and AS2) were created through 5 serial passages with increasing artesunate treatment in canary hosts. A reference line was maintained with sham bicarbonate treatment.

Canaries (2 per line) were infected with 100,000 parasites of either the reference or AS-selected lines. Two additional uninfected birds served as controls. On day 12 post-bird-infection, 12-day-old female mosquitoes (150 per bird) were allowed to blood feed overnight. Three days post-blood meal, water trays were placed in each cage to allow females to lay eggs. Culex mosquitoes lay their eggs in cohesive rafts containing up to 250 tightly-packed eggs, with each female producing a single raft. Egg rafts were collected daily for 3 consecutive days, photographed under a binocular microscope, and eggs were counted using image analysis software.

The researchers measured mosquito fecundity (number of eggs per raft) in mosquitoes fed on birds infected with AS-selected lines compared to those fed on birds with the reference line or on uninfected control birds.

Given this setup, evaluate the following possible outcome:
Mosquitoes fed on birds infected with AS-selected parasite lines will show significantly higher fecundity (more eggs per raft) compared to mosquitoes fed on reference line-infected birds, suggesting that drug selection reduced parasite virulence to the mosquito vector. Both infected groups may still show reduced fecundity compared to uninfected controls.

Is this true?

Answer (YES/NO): NO